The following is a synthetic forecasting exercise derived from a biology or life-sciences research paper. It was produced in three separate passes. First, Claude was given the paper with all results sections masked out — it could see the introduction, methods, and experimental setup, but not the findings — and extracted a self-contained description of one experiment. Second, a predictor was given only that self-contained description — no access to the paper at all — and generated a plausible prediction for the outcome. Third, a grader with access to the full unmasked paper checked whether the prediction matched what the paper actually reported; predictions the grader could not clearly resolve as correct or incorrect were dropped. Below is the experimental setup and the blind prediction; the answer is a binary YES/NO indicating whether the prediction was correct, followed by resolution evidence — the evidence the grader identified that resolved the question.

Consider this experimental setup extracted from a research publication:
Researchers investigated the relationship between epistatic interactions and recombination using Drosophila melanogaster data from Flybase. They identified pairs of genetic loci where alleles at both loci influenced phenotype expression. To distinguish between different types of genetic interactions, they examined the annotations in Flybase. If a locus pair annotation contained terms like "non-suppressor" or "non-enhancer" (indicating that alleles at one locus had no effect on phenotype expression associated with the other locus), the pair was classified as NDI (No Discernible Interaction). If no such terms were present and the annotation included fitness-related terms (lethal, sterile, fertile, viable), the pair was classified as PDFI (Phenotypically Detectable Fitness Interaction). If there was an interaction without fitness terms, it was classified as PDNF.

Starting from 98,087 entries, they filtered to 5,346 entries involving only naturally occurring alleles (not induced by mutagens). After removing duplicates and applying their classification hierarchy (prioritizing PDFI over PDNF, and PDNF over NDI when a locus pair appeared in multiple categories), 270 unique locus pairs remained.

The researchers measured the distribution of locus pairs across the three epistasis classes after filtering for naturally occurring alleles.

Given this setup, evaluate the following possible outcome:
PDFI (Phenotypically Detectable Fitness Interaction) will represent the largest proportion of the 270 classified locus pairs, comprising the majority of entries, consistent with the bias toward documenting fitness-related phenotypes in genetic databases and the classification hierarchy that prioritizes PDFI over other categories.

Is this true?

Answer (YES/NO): NO